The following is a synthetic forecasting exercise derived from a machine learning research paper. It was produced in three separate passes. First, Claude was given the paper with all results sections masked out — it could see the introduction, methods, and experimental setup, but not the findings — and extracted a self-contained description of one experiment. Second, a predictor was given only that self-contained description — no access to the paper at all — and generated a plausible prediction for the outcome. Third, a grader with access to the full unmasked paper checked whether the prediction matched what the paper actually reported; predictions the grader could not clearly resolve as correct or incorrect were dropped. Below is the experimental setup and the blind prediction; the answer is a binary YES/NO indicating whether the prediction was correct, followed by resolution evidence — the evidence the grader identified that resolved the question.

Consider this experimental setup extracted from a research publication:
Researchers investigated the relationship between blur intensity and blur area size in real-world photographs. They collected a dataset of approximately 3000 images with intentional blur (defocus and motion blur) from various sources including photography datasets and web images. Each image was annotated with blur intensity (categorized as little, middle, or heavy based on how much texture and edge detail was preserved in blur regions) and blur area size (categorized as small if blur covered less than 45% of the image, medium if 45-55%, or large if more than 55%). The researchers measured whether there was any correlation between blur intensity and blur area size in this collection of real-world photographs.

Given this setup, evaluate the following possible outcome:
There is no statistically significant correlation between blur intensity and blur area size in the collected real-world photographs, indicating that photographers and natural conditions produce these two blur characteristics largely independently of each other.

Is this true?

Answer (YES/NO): NO